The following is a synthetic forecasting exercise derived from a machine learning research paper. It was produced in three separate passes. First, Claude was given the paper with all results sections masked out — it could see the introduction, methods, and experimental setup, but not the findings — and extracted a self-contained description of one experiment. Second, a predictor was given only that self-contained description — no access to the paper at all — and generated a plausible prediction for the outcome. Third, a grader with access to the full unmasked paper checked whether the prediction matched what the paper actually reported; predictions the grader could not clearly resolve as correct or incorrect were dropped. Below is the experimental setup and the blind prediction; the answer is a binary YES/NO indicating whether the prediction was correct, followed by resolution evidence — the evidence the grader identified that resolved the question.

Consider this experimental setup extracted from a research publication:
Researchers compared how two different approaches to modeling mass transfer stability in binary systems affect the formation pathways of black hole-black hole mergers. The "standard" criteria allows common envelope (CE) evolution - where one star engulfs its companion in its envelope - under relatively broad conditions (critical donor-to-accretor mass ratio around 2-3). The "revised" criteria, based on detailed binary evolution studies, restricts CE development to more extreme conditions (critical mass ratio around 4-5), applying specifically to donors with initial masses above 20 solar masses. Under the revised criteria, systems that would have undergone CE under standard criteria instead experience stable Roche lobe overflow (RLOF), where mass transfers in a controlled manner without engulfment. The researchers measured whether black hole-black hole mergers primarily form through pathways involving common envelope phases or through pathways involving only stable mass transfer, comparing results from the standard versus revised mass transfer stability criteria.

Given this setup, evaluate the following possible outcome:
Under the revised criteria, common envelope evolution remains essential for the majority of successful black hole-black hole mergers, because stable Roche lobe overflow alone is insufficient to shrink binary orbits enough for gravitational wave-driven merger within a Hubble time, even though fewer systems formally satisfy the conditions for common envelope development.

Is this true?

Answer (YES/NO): NO